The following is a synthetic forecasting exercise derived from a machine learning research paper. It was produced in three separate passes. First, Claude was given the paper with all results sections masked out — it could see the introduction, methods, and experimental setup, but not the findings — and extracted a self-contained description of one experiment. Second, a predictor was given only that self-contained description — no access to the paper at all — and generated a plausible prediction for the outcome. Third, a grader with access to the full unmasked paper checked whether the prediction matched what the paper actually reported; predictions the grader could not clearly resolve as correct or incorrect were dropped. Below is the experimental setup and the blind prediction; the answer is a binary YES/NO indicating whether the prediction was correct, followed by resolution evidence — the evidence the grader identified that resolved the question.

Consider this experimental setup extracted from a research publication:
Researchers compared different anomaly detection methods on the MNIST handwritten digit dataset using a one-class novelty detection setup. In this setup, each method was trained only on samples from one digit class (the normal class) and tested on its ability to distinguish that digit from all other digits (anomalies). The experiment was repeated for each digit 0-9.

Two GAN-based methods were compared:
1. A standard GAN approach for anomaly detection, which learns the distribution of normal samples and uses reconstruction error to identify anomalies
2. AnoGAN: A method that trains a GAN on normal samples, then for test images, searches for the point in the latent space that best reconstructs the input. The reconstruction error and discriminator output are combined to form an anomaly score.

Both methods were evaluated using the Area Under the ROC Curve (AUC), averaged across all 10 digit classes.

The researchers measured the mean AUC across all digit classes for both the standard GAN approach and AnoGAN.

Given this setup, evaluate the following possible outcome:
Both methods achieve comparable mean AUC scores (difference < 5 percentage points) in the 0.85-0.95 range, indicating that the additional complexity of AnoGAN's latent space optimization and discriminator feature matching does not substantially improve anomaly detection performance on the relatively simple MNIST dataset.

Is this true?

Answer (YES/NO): YES